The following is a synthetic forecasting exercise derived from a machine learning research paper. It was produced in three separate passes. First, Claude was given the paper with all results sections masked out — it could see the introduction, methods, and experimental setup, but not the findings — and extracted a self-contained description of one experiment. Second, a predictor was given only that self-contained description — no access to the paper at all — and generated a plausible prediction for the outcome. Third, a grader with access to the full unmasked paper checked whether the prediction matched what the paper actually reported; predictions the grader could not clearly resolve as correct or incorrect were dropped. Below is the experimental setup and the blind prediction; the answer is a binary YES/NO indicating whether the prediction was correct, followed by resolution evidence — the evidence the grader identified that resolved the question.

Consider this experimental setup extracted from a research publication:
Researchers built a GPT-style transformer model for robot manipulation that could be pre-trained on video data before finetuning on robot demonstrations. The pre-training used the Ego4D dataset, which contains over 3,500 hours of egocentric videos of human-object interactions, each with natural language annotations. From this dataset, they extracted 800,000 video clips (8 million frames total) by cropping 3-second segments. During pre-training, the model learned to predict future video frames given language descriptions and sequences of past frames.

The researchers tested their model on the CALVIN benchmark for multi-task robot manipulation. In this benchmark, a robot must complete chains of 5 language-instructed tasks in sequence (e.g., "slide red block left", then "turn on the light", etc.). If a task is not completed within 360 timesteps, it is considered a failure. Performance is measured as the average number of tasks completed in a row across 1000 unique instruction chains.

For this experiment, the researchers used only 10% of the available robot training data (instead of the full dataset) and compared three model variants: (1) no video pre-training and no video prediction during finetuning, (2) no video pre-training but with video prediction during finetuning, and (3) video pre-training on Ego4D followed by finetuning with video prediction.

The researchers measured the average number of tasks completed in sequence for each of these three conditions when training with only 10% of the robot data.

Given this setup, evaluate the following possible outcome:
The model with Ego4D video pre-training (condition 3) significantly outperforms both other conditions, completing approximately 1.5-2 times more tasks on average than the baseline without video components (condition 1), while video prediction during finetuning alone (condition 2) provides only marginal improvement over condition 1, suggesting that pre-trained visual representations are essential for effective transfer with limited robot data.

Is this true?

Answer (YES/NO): NO